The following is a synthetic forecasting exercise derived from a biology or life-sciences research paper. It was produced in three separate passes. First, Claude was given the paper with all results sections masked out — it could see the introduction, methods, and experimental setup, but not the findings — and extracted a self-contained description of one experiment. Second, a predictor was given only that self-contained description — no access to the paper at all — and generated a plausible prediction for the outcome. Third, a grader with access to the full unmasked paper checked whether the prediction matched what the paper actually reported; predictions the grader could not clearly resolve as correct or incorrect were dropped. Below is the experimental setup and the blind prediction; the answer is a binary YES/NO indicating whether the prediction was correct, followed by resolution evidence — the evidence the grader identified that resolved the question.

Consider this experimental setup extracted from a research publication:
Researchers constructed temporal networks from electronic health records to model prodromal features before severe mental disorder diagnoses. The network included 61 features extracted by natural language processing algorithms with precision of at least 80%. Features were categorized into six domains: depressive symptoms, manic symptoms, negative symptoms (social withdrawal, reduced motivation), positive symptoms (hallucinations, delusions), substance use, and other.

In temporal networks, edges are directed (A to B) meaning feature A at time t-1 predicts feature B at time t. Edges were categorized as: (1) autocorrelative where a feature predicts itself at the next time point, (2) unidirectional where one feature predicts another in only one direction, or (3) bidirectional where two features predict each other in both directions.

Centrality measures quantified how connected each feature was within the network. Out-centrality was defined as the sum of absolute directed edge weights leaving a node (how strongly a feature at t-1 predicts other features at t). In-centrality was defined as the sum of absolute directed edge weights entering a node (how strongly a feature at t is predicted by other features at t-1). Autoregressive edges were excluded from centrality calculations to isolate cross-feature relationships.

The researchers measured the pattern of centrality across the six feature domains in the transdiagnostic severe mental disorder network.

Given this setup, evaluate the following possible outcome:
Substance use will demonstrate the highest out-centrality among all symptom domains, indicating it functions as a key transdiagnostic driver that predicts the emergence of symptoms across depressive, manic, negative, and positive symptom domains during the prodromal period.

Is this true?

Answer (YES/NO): NO